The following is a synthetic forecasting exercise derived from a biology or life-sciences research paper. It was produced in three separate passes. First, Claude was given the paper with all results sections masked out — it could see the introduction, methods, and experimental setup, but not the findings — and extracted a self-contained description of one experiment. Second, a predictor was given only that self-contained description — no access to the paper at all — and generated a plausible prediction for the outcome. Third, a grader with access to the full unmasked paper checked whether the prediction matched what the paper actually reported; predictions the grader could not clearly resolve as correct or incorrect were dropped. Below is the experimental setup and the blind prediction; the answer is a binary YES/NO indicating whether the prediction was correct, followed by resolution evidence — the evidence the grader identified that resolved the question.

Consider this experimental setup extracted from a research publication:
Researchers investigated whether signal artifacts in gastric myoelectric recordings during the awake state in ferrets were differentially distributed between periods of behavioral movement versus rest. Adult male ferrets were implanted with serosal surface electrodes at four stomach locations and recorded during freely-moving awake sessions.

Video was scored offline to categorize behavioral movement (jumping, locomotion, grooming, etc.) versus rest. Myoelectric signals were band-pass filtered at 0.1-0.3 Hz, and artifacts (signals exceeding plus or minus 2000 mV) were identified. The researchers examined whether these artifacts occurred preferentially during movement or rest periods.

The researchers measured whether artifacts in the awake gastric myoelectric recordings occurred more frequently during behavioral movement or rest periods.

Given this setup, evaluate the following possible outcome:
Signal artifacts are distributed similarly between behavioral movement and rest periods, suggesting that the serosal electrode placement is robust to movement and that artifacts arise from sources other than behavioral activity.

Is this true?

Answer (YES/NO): YES